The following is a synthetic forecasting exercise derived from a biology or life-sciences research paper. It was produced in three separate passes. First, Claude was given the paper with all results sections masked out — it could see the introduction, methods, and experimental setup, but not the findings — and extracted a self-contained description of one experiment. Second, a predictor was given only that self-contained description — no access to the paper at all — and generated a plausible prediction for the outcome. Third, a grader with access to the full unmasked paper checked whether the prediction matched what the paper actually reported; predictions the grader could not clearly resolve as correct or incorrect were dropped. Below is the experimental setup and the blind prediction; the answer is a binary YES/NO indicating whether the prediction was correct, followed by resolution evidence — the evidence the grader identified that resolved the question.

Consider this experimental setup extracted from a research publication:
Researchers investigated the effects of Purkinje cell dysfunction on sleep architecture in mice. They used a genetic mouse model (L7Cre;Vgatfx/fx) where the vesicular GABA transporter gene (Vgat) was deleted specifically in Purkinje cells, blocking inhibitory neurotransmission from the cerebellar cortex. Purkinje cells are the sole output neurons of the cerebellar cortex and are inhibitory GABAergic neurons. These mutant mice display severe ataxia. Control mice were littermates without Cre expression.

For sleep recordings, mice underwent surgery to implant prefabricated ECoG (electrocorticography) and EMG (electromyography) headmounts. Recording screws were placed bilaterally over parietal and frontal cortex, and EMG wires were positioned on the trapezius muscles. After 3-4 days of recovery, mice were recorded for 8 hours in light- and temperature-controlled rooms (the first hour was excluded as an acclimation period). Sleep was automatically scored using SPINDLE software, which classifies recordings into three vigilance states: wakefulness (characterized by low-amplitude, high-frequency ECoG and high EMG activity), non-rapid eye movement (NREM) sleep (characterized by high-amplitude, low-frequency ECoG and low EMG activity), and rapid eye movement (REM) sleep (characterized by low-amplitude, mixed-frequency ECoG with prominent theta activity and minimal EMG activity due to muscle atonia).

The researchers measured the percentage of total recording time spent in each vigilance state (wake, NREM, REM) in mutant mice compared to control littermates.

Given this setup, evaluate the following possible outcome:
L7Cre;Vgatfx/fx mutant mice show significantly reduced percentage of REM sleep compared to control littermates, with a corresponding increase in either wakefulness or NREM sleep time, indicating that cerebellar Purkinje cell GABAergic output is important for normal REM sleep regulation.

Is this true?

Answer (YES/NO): YES